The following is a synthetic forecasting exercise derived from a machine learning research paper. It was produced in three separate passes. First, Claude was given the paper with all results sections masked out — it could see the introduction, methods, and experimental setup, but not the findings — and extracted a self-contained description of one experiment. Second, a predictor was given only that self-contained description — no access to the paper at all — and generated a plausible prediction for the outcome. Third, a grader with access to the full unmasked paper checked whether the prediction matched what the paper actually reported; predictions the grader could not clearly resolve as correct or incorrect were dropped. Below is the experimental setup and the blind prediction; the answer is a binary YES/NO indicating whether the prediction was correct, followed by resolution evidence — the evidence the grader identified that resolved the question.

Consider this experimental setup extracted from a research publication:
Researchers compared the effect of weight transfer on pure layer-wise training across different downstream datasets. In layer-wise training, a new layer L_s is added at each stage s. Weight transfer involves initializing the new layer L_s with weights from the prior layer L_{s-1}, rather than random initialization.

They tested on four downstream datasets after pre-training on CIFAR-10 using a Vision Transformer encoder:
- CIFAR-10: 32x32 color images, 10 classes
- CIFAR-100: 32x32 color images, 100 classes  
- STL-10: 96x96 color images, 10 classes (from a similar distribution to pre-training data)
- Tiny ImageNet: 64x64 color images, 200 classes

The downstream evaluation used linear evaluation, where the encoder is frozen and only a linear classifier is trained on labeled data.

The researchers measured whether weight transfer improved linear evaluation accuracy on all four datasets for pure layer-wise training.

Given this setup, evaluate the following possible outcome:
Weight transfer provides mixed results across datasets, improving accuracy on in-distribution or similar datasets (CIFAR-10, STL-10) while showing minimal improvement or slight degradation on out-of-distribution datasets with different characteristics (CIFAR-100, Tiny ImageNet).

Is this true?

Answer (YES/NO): NO